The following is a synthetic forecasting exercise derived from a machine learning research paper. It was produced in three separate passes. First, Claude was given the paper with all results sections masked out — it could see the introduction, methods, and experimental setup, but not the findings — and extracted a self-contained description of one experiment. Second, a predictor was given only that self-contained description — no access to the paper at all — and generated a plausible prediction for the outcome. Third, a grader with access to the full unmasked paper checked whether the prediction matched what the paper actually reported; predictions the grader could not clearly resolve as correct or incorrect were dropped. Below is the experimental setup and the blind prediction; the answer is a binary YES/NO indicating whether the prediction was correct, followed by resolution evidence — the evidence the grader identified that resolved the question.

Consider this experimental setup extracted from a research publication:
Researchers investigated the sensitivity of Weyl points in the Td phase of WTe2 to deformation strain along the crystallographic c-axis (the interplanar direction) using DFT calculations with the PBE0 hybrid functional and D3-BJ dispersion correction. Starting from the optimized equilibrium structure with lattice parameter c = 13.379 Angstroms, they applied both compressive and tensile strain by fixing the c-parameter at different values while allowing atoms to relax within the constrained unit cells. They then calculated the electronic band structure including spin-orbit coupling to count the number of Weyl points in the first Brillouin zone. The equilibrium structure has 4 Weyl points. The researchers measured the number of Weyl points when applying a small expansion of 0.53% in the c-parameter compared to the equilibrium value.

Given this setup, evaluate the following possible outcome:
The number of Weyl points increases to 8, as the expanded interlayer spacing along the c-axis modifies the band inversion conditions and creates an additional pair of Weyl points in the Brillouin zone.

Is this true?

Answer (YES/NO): NO